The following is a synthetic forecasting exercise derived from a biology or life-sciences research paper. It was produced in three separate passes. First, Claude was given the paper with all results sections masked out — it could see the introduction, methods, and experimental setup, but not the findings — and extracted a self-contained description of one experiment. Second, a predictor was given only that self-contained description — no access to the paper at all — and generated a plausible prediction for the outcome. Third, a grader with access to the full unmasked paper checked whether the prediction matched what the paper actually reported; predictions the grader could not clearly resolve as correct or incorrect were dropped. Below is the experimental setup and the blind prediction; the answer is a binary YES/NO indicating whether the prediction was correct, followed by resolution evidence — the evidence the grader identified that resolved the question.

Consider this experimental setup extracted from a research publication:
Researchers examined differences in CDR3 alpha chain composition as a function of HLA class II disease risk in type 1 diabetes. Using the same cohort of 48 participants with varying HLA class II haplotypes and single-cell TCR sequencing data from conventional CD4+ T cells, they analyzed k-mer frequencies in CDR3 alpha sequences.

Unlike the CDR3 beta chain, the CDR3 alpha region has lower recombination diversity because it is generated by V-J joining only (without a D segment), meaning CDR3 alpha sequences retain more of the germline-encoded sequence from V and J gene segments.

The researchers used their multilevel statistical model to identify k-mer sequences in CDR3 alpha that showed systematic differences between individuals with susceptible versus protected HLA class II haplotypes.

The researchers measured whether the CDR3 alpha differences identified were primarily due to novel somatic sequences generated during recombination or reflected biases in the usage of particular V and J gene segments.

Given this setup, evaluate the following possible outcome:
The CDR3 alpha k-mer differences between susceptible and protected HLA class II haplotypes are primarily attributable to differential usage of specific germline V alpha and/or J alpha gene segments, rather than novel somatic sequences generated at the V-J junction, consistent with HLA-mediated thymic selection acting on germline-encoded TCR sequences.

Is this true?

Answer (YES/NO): YES